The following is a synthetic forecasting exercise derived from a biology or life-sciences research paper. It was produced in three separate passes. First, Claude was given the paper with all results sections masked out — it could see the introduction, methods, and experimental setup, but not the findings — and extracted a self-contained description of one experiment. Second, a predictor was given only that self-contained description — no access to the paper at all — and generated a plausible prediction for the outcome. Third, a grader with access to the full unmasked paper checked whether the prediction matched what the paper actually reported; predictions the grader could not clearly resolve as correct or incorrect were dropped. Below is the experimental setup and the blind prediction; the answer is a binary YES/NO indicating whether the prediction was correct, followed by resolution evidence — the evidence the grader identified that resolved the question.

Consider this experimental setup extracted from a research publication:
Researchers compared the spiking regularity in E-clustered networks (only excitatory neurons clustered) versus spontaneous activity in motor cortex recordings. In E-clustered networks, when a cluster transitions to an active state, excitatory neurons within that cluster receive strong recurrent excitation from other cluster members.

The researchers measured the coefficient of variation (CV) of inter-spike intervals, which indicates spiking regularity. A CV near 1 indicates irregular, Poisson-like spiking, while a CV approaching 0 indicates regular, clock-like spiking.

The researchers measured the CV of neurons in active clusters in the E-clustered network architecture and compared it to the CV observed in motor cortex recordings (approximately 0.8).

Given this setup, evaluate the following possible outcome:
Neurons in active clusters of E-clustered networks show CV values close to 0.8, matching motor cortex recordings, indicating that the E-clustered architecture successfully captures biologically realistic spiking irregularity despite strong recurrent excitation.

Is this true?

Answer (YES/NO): NO